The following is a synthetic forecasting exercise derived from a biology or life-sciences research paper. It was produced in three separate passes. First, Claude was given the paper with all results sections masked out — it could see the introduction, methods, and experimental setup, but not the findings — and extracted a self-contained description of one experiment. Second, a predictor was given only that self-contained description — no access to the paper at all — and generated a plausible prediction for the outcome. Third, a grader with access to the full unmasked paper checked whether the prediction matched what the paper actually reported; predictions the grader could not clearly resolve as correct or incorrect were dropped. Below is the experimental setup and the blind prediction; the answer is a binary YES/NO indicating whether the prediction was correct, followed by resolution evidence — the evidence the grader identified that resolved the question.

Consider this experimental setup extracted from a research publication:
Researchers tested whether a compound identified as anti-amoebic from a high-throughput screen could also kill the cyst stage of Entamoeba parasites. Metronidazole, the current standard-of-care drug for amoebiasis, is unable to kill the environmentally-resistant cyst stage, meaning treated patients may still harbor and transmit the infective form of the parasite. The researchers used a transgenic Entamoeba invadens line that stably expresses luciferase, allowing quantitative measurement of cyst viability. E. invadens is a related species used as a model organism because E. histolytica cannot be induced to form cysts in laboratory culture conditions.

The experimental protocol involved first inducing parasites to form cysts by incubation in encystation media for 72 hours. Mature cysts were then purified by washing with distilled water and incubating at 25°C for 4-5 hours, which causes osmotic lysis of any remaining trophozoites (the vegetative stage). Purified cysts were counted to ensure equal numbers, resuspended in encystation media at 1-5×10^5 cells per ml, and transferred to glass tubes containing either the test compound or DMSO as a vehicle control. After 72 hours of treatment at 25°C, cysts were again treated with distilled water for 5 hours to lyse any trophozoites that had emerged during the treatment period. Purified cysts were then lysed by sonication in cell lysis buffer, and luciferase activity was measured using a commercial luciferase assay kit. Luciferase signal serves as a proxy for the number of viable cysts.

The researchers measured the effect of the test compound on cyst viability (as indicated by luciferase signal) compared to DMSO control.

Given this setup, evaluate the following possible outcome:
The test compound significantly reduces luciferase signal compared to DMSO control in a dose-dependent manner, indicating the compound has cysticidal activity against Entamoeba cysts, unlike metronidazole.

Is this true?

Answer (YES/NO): NO